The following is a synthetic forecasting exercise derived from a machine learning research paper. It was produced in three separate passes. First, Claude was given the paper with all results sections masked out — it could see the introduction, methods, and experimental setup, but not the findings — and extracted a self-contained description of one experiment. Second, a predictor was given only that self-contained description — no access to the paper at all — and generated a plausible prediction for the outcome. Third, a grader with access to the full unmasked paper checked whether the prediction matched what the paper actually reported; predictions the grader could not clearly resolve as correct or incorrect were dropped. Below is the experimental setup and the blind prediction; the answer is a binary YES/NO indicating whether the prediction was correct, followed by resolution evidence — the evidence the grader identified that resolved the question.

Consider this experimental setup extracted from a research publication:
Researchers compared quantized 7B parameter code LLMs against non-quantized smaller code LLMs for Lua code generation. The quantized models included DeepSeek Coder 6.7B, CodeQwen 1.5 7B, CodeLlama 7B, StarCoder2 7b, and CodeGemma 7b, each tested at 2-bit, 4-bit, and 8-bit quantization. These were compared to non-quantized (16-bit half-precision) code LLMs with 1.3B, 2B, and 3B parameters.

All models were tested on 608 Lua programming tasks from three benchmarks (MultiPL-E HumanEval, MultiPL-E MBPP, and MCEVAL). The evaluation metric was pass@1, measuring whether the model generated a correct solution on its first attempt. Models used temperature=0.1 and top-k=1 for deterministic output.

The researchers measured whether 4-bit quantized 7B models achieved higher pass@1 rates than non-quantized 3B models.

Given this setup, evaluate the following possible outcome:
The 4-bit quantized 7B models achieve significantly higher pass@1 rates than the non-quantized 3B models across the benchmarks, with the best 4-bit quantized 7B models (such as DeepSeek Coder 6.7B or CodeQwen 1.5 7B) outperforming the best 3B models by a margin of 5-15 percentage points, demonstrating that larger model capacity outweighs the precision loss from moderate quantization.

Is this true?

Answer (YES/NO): YES